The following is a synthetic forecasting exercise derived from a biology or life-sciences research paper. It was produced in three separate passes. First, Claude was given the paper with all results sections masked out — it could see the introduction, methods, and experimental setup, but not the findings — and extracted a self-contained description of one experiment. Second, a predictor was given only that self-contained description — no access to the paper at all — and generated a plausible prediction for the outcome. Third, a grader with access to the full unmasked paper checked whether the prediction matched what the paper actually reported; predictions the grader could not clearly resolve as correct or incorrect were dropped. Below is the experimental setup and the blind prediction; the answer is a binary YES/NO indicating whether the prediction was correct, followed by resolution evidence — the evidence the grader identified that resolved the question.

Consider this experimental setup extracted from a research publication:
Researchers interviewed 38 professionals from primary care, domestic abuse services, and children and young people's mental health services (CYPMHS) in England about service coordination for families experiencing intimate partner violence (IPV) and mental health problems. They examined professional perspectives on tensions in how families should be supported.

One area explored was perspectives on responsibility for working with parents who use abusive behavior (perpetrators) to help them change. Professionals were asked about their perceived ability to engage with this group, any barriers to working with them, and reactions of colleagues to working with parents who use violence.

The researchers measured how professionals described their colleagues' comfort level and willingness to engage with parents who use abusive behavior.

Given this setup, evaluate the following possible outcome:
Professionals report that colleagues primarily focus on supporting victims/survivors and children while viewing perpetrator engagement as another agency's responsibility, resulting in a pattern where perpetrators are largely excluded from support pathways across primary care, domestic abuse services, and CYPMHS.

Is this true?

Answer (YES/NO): NO